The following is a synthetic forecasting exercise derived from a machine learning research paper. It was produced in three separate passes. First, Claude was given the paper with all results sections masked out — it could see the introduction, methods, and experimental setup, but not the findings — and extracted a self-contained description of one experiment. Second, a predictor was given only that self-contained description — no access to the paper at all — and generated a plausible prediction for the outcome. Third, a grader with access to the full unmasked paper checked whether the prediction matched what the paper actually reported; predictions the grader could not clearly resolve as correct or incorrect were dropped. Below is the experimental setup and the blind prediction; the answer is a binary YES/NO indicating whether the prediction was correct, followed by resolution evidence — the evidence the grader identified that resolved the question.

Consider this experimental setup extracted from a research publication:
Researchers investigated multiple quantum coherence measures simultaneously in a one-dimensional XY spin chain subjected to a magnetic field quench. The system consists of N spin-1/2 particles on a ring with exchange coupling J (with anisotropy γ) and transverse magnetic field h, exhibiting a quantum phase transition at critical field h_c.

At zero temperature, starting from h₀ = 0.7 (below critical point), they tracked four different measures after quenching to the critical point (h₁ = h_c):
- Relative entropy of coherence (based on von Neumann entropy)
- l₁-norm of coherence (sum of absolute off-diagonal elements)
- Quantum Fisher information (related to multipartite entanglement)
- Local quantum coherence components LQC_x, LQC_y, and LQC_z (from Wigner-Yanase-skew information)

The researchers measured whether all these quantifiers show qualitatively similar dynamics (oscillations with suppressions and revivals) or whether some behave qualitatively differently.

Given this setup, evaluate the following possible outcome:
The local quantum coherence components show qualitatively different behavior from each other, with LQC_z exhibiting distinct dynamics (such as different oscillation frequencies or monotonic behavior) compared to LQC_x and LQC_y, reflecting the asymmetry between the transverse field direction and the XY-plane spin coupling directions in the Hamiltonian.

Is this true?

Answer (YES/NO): NO